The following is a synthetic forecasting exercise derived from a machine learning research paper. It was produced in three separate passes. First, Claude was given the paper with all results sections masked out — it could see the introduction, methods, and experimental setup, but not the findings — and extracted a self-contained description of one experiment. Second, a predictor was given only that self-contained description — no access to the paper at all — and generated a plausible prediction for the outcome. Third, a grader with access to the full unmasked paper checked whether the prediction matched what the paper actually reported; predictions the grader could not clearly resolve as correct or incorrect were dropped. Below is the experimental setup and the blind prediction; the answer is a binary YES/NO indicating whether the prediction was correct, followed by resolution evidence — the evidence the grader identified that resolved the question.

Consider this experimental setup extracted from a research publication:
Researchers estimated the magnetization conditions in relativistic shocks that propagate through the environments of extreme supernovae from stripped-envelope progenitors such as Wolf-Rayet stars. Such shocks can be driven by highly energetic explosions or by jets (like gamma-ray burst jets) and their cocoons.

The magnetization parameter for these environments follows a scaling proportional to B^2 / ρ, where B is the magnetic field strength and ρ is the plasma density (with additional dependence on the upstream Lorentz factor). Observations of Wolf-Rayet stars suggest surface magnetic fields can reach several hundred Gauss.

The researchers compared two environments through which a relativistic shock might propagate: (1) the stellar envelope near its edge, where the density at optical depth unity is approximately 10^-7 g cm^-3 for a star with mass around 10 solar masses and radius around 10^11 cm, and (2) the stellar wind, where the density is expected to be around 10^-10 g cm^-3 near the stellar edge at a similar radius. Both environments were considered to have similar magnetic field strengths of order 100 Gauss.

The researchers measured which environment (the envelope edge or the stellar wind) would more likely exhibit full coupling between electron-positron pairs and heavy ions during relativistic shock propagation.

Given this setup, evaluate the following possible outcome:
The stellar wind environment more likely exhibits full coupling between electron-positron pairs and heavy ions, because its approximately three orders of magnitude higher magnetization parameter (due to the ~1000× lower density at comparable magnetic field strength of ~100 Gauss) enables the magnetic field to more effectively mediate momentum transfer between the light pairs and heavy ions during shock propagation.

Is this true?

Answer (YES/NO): YES